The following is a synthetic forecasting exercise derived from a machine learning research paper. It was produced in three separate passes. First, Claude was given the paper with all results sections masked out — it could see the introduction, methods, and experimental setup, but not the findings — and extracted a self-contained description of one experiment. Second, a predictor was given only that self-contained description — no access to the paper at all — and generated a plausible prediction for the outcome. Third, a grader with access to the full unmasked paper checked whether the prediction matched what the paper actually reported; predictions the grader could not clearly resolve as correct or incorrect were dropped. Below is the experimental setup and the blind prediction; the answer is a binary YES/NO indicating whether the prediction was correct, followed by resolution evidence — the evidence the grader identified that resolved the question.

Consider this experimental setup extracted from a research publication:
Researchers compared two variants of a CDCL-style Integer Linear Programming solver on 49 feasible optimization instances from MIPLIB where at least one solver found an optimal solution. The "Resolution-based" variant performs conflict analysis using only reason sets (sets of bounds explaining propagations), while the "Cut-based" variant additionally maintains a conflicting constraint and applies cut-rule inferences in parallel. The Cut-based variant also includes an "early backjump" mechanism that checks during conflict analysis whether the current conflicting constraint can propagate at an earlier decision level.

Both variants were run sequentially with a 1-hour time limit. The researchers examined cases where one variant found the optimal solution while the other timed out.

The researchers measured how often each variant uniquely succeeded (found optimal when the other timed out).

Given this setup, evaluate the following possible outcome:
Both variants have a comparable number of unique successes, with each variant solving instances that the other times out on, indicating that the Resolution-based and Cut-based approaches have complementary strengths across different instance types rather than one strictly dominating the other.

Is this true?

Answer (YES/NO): NO